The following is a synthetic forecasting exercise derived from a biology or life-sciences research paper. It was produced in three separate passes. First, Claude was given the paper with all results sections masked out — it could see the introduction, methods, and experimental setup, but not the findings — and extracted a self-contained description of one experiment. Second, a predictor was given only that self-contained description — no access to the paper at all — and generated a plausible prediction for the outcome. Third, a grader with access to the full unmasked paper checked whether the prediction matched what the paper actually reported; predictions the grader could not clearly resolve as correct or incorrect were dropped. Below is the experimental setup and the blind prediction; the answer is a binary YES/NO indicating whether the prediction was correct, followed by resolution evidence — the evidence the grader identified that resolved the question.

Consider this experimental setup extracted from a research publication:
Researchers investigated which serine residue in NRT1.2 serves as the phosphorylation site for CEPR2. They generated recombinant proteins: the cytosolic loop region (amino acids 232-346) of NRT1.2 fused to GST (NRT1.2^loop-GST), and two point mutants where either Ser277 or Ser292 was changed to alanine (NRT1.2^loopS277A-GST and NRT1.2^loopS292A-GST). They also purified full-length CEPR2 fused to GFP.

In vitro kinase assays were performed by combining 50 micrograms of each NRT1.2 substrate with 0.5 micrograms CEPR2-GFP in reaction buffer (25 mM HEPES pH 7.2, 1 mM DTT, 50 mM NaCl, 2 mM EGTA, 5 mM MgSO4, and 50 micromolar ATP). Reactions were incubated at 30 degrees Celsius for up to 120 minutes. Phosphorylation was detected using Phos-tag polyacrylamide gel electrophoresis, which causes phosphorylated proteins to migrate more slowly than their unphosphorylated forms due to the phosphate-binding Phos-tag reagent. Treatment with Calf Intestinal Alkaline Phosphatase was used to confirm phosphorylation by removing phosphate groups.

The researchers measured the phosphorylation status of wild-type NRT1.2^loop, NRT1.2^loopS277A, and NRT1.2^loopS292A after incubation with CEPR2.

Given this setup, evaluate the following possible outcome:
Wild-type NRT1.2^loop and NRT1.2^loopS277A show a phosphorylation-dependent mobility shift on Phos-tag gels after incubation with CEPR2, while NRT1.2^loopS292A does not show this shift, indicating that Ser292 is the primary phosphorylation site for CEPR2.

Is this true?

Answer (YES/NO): YES